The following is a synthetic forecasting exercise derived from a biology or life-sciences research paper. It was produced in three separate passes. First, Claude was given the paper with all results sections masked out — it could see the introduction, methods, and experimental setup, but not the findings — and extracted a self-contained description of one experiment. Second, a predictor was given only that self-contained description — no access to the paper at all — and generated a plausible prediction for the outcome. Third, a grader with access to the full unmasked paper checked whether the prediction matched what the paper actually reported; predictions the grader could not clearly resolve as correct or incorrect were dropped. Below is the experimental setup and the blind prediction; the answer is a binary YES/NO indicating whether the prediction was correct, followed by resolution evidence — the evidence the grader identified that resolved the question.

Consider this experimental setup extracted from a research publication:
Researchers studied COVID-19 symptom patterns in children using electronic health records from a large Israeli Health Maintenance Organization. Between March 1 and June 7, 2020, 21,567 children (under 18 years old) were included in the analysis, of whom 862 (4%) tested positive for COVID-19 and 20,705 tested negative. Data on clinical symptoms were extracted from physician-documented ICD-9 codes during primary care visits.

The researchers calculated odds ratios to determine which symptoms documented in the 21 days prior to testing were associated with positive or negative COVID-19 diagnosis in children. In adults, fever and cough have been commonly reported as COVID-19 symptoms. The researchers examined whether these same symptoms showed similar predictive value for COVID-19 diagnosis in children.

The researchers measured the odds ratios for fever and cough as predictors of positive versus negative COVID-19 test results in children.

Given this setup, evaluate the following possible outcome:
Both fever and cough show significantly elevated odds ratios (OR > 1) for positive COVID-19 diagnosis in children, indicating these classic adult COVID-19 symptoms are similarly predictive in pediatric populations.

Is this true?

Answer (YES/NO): NO